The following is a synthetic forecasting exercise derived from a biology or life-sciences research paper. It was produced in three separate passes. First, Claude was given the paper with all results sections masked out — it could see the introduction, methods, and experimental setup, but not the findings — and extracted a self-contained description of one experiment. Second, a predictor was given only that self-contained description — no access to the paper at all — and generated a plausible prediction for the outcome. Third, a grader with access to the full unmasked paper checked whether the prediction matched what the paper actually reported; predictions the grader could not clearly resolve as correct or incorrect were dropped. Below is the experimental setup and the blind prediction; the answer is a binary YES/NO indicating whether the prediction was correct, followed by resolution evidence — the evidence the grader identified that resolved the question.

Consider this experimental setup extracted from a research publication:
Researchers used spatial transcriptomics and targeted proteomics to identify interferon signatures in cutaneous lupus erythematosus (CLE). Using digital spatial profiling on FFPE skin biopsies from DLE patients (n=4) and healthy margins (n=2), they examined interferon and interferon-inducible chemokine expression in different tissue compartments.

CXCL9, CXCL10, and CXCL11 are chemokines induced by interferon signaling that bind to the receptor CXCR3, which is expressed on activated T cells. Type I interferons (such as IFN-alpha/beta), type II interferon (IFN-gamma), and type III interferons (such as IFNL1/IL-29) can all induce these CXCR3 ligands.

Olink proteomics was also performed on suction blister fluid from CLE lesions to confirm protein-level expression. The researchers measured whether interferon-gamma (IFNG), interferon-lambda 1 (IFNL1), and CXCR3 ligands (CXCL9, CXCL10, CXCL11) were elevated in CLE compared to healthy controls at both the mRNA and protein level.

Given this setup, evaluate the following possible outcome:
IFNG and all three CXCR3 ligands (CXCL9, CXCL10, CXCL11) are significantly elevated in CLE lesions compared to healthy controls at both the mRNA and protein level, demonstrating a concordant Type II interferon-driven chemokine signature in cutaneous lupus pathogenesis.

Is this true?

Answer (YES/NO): NO